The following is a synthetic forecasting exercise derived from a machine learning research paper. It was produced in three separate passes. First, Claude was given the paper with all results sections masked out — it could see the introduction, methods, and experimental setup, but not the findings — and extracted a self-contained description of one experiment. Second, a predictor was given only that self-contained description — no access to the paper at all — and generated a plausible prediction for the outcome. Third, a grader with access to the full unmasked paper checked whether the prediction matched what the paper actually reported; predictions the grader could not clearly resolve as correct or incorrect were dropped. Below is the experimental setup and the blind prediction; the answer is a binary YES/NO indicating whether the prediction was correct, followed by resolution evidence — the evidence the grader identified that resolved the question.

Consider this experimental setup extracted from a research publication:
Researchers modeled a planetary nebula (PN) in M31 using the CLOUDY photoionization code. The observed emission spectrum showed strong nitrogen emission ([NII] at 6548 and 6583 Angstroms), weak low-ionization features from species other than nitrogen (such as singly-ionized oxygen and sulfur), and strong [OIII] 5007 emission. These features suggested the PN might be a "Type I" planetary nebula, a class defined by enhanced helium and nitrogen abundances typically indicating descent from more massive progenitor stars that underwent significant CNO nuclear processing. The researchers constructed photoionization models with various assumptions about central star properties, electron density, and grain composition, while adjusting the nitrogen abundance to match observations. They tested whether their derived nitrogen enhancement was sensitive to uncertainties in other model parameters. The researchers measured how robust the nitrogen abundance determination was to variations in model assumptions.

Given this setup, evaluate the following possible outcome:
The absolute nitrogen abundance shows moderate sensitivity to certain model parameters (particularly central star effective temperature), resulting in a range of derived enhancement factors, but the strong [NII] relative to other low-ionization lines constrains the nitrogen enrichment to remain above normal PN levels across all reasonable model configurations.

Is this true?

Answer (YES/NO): NO